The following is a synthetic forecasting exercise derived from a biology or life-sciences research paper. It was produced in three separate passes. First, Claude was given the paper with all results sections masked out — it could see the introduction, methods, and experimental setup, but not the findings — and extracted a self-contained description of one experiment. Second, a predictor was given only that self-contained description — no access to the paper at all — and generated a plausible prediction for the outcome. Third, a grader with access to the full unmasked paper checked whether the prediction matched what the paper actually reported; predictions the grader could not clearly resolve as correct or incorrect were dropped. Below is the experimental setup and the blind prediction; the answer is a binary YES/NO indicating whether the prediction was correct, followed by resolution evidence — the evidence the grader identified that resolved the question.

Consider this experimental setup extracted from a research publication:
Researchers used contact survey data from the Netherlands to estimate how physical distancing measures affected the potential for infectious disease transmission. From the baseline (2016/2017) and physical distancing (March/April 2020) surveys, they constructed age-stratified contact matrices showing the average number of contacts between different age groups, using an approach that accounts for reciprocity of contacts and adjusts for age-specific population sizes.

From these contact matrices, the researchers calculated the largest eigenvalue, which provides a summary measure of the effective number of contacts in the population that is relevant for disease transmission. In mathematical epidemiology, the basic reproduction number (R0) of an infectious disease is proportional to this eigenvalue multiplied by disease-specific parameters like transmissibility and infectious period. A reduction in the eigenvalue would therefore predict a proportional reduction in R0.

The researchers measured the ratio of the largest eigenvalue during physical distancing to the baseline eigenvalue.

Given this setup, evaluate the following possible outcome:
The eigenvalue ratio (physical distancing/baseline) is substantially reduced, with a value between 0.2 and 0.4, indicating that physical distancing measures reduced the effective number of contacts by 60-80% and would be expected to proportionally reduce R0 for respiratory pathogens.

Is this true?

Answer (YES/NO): YES